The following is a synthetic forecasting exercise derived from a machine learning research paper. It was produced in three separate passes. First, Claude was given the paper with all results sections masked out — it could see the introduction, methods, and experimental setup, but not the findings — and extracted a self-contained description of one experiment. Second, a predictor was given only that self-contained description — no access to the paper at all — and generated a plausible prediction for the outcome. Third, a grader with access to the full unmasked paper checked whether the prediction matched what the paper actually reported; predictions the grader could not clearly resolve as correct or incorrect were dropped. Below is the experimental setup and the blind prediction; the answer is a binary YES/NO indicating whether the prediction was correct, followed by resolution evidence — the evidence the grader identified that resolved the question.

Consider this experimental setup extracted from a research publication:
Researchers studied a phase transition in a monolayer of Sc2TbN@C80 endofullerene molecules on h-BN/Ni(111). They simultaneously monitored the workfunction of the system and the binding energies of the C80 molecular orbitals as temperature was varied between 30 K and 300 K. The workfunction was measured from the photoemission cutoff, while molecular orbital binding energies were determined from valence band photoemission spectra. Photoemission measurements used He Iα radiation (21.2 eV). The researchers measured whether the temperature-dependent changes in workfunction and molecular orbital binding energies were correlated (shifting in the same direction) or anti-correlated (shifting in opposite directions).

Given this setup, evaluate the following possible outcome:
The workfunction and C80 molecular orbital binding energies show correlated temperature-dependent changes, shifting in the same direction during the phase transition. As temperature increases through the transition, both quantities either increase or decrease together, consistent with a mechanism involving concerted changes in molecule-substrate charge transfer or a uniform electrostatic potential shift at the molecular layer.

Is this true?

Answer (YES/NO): NO